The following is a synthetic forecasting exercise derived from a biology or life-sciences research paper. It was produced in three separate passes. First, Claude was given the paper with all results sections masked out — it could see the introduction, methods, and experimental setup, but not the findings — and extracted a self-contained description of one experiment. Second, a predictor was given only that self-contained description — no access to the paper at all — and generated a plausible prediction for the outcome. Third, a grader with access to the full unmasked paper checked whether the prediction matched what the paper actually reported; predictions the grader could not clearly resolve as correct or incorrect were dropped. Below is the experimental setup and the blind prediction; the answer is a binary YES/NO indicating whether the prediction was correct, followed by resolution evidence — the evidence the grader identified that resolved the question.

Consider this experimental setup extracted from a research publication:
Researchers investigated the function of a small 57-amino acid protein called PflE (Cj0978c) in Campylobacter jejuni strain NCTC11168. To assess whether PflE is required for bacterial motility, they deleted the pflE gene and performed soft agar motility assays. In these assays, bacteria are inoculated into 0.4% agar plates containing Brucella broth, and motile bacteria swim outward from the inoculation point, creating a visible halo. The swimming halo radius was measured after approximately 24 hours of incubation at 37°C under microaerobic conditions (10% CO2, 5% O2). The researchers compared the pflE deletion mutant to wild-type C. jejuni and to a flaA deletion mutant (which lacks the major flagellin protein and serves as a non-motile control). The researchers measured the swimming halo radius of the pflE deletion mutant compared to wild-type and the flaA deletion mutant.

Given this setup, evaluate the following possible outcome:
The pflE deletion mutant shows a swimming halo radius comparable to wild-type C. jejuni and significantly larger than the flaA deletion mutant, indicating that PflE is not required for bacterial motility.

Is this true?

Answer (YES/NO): NO